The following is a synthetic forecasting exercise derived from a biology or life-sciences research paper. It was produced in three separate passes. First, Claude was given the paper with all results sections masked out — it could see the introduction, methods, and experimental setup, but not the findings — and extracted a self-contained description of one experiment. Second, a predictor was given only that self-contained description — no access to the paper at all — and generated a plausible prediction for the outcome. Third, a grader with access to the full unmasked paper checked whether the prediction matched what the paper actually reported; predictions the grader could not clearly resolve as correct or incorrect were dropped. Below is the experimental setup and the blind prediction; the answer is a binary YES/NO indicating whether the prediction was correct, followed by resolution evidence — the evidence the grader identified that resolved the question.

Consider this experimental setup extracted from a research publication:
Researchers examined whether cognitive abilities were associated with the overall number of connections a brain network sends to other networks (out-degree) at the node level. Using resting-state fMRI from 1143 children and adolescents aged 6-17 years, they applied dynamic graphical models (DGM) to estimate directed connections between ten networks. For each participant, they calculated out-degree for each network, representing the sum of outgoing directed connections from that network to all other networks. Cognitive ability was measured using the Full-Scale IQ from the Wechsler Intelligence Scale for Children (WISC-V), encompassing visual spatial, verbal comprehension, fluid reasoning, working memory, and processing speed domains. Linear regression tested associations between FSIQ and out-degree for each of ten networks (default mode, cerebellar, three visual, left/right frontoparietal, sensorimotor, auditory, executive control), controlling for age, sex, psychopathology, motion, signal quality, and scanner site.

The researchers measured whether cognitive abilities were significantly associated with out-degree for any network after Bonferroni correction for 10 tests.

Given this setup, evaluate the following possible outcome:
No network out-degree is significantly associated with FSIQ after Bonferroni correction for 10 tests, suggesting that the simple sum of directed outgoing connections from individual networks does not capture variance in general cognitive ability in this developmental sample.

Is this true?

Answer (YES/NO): YES